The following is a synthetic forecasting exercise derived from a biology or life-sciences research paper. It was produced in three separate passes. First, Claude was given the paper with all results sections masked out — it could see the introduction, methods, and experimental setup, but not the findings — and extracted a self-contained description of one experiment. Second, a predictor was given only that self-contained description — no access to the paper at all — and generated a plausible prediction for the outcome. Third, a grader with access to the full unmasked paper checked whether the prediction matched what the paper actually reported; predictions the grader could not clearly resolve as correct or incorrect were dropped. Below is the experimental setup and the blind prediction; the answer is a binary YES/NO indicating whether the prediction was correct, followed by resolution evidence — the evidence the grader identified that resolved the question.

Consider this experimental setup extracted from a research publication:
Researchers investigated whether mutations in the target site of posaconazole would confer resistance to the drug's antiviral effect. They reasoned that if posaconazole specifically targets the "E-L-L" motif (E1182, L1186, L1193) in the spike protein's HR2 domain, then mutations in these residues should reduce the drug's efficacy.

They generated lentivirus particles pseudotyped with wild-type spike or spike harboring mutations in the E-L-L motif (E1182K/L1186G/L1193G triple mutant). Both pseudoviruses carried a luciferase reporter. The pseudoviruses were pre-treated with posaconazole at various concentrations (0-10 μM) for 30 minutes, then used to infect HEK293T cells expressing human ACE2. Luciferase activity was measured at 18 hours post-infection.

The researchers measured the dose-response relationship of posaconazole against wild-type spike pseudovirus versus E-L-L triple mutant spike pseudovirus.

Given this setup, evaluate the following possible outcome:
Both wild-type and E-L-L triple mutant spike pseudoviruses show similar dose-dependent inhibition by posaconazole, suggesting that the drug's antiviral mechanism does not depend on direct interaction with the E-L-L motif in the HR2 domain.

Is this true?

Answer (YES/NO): NO